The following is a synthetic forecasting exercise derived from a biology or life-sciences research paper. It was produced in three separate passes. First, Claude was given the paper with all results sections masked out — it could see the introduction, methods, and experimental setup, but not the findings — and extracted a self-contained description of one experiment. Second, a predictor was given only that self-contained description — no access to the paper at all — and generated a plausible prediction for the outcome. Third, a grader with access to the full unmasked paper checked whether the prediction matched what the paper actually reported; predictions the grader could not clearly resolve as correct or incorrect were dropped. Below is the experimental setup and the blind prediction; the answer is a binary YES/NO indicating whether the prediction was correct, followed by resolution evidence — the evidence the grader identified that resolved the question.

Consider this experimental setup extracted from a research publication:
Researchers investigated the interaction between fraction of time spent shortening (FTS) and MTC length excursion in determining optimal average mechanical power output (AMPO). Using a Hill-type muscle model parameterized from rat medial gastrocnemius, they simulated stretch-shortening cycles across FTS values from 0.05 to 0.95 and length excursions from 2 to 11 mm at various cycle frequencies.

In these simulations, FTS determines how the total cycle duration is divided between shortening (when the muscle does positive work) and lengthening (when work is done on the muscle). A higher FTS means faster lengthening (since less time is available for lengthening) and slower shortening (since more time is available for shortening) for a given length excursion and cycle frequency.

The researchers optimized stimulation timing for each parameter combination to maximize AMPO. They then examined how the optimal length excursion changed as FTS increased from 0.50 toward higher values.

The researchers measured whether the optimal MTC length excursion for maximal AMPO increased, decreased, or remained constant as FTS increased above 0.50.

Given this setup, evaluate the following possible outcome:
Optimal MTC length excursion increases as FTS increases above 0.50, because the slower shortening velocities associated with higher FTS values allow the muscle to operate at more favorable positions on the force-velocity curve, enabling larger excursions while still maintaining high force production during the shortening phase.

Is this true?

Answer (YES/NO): YES